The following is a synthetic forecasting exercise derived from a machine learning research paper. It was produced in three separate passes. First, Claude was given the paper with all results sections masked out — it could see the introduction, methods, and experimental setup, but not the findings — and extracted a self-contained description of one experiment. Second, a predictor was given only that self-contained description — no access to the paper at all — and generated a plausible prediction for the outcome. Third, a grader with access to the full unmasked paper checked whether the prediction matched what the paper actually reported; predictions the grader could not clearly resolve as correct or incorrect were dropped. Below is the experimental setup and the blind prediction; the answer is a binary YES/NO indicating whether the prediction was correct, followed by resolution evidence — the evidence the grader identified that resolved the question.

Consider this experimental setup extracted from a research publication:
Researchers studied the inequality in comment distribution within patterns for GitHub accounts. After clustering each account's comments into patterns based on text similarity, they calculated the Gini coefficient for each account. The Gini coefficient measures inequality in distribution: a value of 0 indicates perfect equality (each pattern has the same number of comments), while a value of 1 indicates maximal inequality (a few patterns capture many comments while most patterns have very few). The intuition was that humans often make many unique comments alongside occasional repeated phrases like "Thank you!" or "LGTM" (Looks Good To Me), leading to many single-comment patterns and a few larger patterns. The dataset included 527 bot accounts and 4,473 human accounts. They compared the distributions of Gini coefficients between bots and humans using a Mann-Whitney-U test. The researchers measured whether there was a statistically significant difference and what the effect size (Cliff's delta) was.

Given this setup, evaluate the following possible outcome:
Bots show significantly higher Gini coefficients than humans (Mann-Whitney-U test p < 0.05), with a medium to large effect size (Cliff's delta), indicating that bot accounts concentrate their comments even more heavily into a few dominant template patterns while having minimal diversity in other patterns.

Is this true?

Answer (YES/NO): YES